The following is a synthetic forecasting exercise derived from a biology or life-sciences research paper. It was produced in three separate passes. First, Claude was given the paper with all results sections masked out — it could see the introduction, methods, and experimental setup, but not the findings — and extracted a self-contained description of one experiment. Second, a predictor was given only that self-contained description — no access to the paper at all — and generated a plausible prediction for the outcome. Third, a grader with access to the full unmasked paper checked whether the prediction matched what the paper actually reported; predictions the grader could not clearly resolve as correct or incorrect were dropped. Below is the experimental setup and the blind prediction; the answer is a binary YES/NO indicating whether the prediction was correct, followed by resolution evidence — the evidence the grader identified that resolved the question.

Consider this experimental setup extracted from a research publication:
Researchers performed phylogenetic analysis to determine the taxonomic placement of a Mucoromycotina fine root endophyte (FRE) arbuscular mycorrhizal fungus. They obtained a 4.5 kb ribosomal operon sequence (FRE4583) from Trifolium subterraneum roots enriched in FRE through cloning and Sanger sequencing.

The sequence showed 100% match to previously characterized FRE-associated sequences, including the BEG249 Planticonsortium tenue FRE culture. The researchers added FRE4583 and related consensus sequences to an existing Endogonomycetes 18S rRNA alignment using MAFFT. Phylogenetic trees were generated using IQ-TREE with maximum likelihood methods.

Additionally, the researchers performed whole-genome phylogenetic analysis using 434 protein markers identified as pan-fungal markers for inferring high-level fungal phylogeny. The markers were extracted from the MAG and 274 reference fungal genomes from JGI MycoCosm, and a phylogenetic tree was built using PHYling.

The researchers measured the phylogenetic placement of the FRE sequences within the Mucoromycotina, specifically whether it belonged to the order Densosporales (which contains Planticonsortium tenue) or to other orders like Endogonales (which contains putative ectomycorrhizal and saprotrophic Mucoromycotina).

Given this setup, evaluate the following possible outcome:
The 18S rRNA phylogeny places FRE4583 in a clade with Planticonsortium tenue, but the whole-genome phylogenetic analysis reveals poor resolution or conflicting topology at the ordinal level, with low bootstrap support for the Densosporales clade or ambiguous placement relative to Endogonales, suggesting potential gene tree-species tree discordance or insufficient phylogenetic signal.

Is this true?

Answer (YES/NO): NO